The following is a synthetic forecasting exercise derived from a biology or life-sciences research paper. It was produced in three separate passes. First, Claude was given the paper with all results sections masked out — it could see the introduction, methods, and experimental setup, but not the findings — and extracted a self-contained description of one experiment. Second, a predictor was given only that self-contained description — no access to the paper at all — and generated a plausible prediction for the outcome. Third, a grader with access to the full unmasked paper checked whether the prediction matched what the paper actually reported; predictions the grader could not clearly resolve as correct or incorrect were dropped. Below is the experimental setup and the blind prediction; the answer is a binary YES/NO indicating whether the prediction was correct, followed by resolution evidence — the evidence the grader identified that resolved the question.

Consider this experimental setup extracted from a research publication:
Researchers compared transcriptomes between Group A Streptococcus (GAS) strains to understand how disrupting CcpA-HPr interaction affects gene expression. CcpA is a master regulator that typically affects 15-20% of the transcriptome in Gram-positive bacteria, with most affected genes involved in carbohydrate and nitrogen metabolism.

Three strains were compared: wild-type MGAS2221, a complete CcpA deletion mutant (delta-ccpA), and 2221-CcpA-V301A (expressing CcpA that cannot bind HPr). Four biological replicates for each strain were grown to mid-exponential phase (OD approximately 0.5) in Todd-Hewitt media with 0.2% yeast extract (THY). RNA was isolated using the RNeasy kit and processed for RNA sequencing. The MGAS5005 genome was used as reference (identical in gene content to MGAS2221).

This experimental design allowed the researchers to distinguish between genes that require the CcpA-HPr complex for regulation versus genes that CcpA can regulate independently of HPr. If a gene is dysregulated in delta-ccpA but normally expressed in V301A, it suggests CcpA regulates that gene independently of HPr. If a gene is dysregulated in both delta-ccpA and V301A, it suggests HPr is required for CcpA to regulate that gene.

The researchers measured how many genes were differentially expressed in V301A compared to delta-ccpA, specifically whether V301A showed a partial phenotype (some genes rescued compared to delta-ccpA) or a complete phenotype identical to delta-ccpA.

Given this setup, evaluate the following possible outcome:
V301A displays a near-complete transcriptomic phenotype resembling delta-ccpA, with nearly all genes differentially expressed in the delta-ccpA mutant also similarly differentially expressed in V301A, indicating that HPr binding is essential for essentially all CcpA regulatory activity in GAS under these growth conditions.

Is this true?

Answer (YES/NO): NO